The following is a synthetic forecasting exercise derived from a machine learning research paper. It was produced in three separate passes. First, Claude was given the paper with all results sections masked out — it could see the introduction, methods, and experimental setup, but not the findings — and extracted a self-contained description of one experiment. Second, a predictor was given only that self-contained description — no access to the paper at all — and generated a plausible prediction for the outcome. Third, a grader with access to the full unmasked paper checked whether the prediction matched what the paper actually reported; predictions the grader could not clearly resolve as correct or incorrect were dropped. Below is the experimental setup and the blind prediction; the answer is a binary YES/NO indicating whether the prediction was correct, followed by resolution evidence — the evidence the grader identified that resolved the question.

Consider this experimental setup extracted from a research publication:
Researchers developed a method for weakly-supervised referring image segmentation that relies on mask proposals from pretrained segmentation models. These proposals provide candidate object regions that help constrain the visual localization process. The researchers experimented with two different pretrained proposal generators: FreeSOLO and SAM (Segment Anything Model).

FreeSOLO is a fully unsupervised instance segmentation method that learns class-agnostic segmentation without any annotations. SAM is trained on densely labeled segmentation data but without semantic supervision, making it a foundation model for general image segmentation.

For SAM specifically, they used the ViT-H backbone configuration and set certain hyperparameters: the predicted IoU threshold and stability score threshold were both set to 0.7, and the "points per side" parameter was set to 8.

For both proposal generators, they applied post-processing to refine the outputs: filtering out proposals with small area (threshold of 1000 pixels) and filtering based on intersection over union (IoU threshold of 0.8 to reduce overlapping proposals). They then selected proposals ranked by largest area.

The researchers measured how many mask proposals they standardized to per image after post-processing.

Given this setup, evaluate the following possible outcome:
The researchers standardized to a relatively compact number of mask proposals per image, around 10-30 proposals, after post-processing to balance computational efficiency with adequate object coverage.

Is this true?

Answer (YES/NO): NO